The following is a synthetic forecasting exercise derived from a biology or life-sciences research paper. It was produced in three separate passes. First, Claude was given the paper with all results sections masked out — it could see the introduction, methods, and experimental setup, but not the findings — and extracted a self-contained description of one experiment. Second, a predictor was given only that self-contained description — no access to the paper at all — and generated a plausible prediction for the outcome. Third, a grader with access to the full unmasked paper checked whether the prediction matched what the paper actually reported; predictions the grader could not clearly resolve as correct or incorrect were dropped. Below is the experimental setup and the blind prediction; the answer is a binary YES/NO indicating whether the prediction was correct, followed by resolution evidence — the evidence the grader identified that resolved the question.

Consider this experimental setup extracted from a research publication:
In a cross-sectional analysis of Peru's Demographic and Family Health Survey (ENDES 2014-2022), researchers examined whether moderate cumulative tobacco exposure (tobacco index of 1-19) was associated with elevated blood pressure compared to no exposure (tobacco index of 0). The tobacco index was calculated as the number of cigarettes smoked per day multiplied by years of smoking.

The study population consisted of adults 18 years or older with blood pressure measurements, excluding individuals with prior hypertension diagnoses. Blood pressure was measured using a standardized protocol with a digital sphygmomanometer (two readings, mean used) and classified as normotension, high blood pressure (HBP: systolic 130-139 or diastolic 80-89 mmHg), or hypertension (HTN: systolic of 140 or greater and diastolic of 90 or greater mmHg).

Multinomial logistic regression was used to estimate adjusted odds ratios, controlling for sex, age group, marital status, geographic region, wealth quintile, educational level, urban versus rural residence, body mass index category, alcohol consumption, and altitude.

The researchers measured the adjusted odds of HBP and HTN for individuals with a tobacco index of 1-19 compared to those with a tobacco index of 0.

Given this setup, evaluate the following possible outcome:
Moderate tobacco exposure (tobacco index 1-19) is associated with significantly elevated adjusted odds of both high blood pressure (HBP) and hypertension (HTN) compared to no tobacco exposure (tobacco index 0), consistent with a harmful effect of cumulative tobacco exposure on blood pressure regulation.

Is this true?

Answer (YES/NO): NO